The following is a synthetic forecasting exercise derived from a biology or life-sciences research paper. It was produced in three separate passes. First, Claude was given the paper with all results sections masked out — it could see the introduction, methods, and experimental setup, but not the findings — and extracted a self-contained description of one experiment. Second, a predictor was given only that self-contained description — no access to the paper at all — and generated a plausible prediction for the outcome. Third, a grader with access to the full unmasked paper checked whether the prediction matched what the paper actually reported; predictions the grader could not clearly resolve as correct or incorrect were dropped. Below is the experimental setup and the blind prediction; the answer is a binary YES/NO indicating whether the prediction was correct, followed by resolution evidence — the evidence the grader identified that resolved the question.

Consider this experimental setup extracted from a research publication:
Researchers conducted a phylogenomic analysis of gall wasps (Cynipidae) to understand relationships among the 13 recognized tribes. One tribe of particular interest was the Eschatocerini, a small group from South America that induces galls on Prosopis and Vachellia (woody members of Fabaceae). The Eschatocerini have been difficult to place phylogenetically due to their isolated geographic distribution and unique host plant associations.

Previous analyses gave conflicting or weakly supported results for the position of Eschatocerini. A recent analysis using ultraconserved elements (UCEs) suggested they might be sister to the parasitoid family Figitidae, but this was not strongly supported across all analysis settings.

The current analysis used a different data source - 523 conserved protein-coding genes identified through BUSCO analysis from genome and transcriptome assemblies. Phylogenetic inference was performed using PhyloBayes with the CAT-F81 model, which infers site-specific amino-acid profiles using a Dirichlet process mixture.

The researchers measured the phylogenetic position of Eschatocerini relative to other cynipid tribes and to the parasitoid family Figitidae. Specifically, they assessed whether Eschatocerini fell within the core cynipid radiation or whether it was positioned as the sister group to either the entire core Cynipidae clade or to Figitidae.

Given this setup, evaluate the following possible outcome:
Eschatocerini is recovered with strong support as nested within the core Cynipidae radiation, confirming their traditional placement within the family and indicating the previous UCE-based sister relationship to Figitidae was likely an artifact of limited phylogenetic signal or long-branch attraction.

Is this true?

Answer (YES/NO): NO